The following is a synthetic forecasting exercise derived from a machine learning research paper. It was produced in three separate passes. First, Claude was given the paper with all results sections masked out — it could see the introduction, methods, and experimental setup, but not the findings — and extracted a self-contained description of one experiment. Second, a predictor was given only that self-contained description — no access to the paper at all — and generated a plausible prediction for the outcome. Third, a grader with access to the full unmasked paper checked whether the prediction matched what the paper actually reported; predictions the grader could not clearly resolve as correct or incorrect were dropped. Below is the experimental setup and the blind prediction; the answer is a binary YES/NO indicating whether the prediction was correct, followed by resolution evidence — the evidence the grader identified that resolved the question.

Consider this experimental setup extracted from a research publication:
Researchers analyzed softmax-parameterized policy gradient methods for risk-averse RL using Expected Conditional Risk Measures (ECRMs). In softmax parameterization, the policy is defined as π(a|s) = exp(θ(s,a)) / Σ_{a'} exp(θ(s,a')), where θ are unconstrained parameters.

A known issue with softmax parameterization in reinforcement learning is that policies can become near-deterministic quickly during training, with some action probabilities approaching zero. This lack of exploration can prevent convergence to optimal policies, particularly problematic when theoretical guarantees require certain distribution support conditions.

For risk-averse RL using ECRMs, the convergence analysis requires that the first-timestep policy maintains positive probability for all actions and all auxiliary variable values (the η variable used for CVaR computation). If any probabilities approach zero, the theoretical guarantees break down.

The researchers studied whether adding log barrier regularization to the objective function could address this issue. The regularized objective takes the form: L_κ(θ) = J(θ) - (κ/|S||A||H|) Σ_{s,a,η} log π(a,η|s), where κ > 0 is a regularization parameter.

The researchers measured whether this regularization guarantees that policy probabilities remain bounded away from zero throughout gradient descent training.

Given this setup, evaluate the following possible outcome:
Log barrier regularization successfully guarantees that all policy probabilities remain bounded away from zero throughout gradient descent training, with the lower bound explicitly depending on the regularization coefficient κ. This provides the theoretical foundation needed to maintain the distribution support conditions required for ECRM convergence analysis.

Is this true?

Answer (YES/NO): YES